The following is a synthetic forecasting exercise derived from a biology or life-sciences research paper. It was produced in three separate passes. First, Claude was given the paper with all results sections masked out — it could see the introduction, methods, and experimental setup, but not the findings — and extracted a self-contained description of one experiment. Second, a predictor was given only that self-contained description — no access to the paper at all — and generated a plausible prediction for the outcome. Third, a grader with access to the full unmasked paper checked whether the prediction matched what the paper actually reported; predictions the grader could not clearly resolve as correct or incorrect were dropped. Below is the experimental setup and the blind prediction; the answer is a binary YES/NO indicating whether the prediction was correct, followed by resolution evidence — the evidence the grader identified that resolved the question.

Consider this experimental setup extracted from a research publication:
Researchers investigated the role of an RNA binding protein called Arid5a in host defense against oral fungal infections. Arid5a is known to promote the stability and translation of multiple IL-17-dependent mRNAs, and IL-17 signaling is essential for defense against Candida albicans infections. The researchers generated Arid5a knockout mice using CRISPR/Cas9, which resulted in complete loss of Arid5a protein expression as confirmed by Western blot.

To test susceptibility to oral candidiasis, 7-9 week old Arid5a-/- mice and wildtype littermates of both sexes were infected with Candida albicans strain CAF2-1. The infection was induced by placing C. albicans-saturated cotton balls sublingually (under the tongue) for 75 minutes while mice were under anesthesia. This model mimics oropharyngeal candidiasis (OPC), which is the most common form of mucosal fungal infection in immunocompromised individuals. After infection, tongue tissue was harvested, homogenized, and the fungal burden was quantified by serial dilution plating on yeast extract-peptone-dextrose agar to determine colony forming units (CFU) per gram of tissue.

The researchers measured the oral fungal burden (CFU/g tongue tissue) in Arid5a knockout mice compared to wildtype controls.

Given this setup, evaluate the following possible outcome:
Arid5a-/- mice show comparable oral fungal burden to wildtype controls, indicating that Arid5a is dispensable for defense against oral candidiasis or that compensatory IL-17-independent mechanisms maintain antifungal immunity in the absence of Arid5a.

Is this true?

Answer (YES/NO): YES